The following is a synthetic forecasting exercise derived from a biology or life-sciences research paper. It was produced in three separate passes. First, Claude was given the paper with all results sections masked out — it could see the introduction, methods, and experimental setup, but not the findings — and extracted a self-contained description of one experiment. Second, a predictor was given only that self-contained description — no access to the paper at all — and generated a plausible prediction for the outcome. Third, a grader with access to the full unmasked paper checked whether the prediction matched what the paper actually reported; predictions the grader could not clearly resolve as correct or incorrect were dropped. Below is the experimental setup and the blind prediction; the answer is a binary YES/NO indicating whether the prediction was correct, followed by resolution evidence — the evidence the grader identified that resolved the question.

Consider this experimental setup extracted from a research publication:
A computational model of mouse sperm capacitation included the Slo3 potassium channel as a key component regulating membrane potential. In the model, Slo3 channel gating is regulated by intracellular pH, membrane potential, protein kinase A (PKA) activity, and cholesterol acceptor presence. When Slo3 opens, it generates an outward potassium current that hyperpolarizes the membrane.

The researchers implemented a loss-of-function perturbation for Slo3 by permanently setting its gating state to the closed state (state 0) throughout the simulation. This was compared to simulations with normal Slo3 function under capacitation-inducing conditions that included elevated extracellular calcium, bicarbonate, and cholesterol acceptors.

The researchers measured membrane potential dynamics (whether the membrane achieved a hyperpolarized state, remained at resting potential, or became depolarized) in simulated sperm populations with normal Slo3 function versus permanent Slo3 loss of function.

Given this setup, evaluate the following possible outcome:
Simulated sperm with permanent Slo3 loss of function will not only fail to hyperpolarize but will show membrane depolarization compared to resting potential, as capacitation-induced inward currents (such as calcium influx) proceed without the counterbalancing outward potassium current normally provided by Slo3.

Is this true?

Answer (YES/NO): NO